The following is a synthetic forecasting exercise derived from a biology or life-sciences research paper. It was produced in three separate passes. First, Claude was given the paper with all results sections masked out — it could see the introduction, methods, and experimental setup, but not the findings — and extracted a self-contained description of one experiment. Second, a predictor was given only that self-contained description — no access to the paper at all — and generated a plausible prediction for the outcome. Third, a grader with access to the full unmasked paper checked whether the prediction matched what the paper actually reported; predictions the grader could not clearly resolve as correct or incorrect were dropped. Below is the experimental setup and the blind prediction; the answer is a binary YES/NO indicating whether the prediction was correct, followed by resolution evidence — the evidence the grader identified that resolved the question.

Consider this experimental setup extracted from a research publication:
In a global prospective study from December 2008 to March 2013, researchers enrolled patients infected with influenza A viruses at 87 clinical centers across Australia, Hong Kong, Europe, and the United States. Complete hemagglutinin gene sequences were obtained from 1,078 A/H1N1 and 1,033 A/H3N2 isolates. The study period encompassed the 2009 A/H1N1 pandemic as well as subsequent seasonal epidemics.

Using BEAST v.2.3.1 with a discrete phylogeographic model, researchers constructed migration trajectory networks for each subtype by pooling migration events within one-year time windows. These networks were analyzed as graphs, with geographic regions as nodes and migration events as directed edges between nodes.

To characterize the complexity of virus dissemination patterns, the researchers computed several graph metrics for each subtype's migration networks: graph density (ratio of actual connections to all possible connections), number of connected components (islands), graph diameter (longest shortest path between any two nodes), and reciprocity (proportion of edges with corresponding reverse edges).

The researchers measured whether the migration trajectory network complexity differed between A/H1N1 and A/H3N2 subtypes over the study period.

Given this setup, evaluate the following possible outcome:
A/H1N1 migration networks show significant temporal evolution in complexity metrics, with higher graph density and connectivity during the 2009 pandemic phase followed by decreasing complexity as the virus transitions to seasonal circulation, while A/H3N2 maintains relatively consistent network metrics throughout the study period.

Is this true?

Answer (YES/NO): NO